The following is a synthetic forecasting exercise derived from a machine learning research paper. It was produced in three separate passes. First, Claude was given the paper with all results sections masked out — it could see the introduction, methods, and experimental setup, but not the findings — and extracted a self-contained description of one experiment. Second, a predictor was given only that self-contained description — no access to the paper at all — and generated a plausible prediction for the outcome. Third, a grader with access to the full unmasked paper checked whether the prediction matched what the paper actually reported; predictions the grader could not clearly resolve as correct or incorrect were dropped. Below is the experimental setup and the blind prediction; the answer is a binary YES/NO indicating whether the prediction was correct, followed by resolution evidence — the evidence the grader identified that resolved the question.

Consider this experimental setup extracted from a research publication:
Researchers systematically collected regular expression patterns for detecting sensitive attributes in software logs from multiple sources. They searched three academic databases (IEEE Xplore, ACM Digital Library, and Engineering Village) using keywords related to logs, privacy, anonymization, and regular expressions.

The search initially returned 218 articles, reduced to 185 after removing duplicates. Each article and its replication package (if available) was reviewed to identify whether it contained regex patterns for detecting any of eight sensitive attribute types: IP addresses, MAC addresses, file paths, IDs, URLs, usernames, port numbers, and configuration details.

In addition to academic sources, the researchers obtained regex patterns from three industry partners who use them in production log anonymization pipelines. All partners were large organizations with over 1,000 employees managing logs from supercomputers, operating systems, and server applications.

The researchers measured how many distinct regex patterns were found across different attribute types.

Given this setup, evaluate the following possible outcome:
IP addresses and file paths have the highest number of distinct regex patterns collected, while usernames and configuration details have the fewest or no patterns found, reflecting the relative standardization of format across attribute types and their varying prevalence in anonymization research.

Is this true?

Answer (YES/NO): NO